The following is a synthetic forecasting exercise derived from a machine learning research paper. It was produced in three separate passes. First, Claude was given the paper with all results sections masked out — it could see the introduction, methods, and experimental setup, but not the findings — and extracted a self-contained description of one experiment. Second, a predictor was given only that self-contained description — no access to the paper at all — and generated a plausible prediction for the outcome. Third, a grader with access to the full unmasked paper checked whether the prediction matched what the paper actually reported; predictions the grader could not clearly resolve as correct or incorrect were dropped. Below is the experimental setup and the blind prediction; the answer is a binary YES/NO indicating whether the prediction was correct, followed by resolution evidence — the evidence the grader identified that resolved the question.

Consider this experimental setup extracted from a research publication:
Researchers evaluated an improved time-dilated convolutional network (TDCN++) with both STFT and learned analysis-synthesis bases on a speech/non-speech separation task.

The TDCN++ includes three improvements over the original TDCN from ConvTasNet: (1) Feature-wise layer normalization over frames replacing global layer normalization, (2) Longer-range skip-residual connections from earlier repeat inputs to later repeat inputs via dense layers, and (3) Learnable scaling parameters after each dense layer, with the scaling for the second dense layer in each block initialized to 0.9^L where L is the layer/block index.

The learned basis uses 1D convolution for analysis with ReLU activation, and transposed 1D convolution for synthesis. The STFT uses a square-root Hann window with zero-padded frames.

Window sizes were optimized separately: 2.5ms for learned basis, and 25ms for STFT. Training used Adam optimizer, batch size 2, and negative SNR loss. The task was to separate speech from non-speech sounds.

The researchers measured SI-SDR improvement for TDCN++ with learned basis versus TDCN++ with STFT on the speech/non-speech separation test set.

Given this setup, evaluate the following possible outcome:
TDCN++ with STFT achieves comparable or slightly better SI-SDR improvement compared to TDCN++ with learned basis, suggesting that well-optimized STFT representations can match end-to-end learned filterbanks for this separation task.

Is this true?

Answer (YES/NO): NO